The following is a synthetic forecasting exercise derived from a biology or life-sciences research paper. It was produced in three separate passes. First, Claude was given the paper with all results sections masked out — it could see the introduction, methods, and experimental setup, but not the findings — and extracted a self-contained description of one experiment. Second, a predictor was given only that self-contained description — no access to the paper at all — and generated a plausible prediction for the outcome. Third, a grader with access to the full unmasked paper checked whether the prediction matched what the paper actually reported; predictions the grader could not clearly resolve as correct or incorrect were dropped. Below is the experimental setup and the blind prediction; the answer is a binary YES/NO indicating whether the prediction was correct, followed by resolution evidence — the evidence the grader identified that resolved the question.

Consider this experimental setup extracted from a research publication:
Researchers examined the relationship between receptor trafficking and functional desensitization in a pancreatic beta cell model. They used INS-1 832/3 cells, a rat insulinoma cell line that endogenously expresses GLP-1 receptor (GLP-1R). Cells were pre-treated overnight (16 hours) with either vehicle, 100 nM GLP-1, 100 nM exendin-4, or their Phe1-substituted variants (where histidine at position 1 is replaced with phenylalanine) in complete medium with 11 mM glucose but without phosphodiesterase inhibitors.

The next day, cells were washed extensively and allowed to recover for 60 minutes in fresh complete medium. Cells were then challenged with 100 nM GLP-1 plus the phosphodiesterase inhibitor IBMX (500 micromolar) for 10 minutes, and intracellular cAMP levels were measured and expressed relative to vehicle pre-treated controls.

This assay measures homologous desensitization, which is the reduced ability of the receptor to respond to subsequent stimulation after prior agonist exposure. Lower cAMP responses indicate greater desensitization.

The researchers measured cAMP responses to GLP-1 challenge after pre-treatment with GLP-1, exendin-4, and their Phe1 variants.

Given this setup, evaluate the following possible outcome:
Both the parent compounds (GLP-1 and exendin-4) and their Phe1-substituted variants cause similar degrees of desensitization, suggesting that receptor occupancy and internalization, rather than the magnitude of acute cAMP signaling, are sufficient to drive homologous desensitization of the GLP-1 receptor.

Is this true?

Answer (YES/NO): NO